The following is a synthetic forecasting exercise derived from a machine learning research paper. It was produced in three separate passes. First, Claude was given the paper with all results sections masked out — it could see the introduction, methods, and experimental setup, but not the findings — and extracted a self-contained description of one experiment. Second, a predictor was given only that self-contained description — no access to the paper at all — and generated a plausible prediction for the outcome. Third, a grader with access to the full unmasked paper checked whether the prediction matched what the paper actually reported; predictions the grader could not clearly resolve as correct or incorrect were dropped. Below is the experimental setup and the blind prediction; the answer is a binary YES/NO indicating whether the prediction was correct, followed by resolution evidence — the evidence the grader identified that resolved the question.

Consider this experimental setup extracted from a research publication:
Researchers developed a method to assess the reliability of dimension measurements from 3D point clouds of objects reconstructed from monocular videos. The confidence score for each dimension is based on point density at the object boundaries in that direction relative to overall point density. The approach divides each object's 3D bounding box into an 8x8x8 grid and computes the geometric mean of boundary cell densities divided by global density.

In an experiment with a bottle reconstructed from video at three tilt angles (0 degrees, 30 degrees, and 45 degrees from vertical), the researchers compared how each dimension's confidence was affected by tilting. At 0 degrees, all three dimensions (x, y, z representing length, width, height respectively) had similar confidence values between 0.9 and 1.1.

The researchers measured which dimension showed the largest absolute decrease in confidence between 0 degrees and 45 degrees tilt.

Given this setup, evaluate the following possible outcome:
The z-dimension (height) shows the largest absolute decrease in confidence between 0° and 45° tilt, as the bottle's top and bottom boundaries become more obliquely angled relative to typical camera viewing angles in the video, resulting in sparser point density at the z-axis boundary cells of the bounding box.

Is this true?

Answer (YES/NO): YES